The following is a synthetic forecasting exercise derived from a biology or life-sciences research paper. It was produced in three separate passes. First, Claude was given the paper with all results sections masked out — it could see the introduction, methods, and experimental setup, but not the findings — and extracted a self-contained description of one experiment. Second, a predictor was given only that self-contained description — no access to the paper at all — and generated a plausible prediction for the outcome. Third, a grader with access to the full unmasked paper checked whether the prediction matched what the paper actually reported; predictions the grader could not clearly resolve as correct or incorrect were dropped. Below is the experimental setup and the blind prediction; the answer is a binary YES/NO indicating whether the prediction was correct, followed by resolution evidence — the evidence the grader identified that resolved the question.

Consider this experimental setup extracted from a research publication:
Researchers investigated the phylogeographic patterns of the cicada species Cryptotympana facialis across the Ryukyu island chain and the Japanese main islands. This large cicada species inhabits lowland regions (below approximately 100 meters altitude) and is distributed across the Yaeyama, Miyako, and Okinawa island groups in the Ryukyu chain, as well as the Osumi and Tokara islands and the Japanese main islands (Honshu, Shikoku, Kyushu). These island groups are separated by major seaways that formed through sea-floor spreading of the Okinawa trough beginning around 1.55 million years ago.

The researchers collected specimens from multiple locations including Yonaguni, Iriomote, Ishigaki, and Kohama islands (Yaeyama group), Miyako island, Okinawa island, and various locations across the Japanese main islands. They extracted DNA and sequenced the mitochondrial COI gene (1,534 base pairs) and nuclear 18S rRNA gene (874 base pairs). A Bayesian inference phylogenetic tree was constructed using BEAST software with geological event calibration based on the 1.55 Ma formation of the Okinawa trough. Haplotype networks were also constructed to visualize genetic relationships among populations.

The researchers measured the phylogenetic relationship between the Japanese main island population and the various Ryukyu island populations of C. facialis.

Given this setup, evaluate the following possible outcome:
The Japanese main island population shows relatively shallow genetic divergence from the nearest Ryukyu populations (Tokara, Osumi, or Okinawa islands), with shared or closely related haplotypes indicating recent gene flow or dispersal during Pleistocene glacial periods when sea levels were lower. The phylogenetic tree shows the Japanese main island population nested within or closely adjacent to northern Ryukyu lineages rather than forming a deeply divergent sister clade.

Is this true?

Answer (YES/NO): NO